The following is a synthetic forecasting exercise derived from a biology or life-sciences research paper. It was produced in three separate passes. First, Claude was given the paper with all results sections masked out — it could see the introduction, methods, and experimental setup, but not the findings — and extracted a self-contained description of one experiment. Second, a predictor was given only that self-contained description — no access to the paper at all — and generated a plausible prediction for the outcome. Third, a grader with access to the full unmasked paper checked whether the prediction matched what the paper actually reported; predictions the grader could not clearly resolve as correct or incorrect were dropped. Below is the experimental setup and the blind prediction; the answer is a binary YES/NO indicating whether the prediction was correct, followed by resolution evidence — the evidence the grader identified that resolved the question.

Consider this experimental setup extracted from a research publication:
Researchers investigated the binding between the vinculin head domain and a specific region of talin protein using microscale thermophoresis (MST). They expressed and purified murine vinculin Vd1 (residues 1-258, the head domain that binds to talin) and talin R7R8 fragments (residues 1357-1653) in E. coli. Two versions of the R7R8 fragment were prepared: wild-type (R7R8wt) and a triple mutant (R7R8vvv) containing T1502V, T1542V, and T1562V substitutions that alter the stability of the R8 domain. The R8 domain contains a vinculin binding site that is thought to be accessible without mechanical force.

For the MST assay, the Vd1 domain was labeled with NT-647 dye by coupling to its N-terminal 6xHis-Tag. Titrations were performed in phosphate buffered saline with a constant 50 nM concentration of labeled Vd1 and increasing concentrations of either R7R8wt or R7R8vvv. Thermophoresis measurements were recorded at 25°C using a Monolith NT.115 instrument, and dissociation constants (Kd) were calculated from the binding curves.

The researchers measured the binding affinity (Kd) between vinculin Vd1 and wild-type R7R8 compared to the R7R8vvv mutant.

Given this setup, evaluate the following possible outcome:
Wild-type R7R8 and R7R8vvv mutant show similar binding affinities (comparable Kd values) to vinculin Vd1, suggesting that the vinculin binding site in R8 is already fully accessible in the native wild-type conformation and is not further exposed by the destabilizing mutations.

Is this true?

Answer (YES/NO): NO